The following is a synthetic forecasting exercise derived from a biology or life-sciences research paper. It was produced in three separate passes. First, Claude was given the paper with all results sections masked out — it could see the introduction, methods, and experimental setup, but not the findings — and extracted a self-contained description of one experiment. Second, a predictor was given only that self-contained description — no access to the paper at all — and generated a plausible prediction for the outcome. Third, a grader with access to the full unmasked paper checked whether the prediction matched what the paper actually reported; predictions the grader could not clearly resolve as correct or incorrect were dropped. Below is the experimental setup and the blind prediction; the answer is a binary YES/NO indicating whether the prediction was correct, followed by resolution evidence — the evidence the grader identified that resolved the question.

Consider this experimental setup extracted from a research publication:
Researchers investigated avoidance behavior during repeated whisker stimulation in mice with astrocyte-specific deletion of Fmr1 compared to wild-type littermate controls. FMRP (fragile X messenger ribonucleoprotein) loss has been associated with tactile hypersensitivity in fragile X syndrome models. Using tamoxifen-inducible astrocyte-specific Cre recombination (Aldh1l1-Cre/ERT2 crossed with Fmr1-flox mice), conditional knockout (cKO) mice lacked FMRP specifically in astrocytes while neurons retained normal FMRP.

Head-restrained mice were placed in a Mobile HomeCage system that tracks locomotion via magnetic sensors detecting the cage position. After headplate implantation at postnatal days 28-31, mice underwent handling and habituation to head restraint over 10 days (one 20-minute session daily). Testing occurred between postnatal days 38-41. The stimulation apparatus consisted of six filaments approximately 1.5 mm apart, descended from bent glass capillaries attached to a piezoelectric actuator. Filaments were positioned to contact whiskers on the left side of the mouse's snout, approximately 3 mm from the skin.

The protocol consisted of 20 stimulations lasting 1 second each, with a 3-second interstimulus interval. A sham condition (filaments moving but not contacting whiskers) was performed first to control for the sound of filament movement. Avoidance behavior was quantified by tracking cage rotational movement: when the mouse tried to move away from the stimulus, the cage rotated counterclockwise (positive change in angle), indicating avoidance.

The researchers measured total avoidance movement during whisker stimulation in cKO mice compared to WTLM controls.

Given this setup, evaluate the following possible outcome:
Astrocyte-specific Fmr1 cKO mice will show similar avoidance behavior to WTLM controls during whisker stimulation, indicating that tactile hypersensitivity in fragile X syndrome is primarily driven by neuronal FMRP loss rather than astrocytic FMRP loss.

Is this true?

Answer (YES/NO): YES